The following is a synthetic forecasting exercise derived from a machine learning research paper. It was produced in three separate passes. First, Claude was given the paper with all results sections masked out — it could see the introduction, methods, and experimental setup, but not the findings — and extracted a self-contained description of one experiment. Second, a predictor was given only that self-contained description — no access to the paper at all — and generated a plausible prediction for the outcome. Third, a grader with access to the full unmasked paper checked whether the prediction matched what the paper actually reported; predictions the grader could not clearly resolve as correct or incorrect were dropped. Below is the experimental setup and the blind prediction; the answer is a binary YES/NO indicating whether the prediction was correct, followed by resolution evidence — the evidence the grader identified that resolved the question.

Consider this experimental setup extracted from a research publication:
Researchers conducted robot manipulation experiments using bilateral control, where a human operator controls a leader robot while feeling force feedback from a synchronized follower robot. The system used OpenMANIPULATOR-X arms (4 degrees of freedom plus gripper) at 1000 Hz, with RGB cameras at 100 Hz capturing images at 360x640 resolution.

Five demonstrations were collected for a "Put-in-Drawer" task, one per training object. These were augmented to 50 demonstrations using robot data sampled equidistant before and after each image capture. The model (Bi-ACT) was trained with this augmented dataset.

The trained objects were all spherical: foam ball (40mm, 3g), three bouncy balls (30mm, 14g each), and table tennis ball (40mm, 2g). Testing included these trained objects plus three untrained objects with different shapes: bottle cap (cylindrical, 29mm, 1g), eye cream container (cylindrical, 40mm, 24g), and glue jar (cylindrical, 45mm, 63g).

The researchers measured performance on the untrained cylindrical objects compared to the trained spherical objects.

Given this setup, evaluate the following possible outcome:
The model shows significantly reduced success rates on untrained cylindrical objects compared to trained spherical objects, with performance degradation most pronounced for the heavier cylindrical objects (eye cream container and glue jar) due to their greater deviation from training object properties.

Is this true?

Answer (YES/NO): NO